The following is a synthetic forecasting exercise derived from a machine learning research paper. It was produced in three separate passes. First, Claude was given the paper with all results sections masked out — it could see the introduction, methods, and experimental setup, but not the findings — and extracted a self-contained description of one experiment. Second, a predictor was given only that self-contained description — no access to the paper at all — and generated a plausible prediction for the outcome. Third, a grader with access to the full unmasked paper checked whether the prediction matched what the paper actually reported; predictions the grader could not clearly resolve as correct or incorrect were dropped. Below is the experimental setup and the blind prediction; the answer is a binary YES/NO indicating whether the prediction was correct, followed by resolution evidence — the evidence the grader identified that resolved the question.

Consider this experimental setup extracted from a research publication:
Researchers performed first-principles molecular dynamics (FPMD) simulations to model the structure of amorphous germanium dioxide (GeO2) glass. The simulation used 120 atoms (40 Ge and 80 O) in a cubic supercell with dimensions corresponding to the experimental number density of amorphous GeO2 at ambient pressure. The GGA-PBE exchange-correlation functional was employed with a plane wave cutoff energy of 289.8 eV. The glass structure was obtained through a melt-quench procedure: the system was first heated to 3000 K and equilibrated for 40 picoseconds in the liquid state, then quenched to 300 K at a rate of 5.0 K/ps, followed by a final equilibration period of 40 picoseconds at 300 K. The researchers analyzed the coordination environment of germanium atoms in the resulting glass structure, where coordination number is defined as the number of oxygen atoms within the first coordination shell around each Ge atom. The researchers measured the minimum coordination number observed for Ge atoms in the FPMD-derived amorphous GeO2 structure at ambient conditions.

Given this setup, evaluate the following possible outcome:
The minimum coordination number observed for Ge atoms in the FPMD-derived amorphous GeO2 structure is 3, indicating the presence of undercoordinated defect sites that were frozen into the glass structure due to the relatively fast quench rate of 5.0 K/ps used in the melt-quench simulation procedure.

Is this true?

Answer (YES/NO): NO